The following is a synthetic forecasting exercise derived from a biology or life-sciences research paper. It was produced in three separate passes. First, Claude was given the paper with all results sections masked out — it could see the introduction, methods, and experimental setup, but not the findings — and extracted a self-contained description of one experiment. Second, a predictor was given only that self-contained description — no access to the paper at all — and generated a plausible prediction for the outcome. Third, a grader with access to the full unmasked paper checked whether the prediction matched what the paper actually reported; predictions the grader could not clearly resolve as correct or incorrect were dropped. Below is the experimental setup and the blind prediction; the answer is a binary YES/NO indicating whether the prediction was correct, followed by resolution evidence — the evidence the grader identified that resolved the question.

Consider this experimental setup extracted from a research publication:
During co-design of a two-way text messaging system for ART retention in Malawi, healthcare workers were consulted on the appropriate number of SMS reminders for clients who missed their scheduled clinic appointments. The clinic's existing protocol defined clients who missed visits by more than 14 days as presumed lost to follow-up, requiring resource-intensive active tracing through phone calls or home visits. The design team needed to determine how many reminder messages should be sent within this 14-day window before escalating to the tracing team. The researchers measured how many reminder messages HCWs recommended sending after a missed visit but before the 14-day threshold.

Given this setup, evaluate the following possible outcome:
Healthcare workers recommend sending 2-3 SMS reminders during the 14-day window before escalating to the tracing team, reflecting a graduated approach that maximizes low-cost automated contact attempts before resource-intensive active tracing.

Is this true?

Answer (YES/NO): YES